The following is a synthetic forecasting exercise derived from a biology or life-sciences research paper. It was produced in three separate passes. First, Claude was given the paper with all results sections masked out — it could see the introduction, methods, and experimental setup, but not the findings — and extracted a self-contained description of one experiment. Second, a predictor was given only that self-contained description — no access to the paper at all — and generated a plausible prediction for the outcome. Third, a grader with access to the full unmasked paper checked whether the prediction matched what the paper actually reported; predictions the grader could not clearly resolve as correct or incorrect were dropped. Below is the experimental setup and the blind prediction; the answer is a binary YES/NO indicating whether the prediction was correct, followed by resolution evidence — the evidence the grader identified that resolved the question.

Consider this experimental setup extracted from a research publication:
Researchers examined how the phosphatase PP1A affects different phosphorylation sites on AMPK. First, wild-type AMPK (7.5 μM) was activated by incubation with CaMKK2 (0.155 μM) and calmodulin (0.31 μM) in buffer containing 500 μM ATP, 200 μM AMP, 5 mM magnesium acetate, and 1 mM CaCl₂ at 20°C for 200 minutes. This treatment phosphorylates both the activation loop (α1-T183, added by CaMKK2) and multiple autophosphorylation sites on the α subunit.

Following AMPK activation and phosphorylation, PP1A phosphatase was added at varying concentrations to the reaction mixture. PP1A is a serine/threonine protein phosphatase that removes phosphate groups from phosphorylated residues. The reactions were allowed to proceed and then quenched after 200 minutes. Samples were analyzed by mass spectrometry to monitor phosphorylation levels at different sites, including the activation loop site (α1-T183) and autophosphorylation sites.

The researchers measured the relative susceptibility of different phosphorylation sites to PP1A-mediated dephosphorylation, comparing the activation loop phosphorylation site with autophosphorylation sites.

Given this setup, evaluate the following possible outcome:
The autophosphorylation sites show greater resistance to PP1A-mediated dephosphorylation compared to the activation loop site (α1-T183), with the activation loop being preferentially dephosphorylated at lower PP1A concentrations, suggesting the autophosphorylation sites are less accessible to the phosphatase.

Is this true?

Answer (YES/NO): YES